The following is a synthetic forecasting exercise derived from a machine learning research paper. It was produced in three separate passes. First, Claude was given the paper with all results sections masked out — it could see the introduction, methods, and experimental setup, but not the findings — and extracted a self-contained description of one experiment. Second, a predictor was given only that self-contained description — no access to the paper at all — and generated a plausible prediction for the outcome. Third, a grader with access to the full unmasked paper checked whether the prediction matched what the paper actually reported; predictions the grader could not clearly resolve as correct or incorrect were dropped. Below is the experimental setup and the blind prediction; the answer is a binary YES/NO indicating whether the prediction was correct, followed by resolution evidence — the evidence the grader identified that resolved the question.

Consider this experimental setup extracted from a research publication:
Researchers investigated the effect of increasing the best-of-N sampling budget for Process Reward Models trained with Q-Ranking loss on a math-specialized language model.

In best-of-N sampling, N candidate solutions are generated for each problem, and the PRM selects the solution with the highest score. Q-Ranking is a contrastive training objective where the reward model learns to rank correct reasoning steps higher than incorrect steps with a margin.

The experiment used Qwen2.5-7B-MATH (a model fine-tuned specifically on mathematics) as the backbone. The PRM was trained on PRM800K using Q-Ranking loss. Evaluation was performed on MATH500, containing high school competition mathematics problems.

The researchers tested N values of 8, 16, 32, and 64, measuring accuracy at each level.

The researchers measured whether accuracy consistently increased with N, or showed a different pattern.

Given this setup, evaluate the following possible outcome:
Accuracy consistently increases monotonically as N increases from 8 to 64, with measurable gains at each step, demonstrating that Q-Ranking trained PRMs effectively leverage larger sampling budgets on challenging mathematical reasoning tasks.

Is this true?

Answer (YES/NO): NO